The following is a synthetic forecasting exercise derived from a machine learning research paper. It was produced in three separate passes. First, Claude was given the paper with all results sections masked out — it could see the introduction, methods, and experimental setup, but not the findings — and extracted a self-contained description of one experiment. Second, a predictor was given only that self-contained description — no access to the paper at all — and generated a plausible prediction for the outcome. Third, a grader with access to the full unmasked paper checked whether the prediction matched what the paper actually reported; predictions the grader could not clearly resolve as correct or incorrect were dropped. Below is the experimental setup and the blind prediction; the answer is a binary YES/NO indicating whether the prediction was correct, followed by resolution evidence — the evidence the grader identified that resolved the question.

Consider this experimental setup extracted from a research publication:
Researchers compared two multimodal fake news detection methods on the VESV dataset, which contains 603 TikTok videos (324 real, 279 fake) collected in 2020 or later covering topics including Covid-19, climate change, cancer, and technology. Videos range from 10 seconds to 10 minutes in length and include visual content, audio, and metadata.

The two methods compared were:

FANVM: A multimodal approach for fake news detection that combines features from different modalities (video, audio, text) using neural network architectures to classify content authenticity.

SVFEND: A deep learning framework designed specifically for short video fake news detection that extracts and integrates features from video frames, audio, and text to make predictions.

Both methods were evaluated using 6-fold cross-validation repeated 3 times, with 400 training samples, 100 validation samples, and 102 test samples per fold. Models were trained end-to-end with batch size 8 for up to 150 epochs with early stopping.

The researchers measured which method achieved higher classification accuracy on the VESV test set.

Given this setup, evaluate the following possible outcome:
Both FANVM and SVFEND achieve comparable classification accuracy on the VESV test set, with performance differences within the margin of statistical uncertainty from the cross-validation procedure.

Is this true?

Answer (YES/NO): NO